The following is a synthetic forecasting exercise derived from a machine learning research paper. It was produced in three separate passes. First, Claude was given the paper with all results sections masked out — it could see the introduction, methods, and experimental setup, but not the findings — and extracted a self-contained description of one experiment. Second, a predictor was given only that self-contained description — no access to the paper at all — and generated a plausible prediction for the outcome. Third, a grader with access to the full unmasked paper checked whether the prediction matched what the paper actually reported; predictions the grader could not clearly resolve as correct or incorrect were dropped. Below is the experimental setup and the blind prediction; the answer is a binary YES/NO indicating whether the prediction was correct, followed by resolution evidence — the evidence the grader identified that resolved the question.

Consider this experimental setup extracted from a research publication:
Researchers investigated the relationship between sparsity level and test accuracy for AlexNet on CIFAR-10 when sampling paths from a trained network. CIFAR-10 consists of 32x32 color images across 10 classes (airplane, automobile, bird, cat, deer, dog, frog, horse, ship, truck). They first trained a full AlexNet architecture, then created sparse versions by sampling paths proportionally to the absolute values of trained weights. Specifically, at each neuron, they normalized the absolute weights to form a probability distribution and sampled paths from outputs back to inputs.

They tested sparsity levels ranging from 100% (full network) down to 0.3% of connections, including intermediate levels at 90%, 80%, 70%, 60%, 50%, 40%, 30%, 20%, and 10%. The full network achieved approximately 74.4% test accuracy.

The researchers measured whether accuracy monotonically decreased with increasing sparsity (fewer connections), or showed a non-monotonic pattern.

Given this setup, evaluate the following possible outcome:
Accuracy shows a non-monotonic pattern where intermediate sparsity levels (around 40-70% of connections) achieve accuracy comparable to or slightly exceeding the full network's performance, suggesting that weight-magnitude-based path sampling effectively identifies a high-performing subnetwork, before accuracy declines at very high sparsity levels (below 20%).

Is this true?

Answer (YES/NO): NO